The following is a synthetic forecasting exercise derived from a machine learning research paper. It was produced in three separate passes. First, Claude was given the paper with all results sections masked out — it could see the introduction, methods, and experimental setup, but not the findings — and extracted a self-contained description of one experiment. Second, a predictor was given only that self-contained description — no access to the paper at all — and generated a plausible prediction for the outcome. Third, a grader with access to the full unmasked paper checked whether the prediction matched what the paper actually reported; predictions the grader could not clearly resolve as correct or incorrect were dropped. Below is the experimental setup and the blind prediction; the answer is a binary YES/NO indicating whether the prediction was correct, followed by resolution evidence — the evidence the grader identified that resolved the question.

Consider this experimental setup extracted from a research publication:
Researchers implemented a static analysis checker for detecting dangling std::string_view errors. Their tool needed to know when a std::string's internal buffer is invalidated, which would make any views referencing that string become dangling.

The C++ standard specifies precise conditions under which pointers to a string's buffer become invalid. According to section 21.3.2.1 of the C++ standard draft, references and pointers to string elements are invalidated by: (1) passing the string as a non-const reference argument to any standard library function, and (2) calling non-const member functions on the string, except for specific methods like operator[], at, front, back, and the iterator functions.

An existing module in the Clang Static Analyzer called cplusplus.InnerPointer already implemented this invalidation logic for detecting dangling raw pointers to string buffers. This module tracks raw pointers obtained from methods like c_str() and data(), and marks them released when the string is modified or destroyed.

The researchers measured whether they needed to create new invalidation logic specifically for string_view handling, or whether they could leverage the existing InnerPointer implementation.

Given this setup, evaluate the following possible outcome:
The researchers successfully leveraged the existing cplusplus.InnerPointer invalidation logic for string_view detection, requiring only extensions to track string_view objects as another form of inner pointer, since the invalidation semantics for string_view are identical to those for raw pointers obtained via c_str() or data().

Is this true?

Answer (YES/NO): NO